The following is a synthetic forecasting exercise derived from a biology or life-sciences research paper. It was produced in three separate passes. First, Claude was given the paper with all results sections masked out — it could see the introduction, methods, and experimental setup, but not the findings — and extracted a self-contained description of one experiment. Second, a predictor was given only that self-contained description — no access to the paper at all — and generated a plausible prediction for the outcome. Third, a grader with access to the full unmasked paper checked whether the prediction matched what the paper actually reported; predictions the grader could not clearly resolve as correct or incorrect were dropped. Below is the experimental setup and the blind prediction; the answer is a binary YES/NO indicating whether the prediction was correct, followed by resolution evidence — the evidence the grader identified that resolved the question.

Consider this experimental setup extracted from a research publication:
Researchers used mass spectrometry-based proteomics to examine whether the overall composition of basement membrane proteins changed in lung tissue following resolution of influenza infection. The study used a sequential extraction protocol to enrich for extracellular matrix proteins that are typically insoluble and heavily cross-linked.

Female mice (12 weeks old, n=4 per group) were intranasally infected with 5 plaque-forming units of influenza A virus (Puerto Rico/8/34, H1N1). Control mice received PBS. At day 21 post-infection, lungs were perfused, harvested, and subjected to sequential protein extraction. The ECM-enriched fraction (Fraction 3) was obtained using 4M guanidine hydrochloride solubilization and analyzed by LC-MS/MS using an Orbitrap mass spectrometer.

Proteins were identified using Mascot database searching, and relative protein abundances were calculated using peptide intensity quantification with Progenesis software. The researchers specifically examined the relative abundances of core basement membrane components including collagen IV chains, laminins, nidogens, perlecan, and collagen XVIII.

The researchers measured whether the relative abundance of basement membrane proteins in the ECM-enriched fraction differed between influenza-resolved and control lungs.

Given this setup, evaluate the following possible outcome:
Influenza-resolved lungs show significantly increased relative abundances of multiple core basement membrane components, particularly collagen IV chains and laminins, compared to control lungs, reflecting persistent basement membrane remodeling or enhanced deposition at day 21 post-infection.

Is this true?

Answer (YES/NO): NO